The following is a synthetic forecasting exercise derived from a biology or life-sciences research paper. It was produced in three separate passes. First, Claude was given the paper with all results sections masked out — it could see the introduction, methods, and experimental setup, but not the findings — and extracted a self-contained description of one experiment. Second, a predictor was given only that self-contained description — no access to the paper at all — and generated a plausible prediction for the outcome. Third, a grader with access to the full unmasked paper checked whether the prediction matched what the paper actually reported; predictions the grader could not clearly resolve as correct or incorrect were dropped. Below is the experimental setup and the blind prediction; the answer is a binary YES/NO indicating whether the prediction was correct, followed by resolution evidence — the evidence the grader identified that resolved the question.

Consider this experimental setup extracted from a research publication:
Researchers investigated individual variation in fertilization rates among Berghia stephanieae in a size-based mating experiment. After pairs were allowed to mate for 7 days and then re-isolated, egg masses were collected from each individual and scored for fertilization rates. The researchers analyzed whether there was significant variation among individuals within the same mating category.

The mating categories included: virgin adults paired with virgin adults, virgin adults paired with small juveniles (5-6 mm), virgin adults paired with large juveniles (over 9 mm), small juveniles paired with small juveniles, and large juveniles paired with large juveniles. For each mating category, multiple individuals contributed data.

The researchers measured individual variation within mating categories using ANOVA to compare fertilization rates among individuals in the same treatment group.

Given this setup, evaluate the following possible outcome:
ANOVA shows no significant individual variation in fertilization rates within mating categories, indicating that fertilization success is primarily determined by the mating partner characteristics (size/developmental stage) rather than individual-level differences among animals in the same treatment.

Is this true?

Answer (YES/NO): YES